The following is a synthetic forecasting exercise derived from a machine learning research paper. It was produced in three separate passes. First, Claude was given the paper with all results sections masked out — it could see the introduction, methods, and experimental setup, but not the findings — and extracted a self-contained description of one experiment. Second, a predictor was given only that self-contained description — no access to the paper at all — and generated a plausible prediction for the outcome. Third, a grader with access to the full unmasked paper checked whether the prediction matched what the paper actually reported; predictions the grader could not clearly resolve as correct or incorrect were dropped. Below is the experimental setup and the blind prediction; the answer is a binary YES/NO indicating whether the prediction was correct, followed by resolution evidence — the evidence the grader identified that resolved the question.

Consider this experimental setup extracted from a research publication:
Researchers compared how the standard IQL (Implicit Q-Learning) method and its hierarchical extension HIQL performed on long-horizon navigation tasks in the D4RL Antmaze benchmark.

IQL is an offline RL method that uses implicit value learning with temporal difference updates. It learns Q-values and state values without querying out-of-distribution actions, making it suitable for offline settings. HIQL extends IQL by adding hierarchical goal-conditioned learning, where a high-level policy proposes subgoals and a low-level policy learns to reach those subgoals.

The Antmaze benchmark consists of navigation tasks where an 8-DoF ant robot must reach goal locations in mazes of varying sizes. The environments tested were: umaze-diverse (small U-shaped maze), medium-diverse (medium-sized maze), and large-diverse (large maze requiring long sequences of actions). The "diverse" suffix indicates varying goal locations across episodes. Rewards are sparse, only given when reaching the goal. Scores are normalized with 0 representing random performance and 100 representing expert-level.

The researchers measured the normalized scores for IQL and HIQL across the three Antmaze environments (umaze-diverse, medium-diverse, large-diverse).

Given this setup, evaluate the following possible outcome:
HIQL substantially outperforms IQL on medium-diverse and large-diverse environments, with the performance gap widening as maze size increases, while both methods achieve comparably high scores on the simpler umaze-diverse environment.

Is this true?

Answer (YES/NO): NO